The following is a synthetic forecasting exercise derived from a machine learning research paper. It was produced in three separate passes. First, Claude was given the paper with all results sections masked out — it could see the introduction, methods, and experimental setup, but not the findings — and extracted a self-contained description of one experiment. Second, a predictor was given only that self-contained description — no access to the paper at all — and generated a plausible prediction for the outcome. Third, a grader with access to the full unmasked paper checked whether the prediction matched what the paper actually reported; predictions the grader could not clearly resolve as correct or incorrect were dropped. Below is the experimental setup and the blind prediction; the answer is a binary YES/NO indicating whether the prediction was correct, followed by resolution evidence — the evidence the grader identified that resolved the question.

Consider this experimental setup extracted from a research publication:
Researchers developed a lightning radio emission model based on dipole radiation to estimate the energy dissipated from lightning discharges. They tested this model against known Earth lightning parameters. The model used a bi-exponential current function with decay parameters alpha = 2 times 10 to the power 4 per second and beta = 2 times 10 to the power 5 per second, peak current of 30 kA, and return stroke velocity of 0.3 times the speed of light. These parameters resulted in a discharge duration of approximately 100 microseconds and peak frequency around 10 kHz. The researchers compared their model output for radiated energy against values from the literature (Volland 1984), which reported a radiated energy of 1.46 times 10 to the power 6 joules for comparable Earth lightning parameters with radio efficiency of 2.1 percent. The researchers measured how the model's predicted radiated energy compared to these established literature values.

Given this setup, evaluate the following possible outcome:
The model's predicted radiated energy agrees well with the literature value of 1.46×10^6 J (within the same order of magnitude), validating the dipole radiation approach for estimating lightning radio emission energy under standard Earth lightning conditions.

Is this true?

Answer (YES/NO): NO